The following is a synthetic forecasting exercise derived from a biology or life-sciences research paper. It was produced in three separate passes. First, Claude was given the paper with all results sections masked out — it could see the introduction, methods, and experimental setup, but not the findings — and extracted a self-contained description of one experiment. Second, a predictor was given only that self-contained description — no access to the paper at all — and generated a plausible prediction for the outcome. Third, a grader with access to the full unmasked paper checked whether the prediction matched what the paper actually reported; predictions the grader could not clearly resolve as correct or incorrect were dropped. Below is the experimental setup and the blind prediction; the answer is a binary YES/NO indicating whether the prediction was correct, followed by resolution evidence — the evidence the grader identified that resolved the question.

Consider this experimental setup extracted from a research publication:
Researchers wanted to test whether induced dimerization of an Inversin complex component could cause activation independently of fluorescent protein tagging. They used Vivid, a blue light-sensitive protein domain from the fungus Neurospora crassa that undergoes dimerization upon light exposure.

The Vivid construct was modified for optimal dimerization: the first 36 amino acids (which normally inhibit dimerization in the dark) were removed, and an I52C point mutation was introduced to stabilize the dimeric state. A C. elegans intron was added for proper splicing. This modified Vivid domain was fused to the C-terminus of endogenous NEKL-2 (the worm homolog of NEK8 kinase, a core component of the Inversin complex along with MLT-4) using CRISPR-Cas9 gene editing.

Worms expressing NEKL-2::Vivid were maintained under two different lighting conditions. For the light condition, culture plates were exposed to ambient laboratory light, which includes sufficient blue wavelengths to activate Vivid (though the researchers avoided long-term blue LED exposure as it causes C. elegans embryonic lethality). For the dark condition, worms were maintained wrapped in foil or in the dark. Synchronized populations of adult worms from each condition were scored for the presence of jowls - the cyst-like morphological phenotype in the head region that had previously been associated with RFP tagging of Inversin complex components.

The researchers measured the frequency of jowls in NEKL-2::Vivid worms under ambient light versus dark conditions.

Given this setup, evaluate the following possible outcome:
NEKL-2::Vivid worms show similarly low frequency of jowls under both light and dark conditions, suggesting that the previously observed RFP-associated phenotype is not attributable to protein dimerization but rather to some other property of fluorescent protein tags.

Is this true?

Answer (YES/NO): NO